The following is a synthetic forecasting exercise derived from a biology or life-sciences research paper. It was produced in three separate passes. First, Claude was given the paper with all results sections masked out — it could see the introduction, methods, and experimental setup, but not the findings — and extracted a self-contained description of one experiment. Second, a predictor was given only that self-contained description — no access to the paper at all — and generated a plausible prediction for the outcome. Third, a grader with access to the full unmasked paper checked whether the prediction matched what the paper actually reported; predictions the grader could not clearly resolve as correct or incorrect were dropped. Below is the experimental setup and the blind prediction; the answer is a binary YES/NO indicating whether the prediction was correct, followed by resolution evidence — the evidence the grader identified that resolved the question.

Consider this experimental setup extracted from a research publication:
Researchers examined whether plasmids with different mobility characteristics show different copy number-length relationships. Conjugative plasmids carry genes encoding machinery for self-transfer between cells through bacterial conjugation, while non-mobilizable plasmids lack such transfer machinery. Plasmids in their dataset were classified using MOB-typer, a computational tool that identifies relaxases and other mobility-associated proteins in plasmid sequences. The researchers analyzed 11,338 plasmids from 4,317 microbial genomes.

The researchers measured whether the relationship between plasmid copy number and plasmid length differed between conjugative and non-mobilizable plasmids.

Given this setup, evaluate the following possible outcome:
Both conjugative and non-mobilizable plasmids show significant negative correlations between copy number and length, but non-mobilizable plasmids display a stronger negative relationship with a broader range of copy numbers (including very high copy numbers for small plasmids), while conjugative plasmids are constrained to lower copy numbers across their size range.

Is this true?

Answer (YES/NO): NO